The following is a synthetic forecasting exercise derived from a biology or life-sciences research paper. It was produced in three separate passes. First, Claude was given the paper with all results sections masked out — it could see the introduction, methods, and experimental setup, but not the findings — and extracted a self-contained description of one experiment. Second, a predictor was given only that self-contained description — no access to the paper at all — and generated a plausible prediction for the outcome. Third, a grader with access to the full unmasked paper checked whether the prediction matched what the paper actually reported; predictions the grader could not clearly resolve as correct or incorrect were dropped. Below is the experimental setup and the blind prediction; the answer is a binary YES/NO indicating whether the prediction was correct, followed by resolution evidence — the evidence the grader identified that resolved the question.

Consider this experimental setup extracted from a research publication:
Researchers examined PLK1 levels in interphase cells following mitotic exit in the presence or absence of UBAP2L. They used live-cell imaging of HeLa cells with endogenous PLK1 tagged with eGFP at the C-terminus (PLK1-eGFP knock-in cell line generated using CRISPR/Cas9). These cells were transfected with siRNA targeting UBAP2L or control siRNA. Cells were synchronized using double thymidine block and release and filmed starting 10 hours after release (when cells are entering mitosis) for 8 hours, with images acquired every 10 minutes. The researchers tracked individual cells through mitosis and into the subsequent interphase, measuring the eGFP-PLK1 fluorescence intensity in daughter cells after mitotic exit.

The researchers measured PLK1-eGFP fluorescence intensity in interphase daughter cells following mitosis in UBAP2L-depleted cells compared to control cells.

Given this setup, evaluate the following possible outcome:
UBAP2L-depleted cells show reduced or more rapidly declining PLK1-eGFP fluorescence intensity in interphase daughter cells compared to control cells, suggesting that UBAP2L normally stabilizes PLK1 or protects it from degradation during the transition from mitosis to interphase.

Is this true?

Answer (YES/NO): NO